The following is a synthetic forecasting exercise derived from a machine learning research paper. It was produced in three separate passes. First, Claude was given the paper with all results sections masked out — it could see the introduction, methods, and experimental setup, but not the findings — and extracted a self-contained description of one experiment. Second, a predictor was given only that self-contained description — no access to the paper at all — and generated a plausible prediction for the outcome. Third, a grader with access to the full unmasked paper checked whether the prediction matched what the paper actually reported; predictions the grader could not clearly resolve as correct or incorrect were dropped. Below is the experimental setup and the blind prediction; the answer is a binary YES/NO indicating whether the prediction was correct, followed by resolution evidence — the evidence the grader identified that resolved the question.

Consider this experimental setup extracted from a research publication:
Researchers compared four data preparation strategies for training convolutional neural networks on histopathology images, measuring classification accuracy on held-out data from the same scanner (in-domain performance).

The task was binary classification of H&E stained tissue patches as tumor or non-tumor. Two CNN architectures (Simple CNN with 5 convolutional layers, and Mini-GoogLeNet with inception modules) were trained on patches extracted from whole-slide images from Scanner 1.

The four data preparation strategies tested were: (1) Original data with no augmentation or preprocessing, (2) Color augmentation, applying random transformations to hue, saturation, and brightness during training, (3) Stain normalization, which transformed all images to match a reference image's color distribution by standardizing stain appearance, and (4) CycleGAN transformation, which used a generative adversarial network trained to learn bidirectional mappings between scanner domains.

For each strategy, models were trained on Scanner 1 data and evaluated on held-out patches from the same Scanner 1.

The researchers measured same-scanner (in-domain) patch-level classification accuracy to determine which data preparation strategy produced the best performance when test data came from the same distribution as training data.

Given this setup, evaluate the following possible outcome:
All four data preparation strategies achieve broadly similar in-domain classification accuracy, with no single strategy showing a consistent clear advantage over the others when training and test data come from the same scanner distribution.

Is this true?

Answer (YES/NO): NO